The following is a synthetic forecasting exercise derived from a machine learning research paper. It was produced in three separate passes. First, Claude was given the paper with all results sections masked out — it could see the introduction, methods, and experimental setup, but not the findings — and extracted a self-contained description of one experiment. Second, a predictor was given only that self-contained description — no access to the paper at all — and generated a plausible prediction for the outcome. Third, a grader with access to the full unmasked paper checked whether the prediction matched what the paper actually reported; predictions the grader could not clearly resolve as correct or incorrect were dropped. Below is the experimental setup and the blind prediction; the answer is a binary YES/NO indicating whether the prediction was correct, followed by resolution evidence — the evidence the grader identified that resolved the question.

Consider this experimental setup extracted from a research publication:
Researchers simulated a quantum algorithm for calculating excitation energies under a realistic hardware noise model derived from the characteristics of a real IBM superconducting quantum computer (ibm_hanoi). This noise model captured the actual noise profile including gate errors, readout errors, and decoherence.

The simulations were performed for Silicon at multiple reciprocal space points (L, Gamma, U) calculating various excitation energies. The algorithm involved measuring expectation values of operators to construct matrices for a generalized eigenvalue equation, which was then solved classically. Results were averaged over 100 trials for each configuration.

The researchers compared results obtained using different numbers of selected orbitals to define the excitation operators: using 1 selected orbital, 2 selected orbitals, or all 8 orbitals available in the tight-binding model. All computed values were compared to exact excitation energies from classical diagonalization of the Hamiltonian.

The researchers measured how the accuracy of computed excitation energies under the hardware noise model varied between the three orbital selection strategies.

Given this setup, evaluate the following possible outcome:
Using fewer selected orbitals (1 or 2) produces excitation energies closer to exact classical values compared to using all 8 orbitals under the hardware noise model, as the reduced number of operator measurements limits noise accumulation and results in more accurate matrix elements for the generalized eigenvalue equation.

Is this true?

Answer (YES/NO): NO